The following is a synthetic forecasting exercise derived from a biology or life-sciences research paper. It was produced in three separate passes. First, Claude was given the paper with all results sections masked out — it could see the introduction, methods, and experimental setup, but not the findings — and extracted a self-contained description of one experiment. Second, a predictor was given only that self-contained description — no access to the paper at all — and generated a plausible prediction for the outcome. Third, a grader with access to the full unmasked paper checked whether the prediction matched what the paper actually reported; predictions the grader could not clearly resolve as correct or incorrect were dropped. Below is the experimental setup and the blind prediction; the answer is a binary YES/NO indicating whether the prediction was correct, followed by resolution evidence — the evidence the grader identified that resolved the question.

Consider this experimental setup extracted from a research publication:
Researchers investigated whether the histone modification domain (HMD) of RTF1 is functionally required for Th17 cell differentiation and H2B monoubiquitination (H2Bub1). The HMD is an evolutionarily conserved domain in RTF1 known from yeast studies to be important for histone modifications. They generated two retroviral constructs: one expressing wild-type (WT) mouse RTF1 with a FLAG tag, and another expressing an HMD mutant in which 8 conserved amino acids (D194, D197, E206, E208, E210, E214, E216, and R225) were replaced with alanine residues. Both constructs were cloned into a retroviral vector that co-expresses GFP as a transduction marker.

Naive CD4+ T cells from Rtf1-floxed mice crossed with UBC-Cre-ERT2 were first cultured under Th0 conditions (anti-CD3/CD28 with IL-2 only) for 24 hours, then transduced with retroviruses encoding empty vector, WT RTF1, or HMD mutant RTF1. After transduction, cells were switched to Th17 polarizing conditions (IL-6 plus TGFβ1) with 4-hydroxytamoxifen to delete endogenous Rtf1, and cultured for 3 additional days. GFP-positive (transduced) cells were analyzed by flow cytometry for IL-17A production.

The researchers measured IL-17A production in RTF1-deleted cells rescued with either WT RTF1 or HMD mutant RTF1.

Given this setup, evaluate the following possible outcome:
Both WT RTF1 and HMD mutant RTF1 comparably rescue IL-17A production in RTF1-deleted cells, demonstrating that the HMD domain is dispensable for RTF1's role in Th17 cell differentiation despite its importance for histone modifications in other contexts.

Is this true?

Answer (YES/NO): NO